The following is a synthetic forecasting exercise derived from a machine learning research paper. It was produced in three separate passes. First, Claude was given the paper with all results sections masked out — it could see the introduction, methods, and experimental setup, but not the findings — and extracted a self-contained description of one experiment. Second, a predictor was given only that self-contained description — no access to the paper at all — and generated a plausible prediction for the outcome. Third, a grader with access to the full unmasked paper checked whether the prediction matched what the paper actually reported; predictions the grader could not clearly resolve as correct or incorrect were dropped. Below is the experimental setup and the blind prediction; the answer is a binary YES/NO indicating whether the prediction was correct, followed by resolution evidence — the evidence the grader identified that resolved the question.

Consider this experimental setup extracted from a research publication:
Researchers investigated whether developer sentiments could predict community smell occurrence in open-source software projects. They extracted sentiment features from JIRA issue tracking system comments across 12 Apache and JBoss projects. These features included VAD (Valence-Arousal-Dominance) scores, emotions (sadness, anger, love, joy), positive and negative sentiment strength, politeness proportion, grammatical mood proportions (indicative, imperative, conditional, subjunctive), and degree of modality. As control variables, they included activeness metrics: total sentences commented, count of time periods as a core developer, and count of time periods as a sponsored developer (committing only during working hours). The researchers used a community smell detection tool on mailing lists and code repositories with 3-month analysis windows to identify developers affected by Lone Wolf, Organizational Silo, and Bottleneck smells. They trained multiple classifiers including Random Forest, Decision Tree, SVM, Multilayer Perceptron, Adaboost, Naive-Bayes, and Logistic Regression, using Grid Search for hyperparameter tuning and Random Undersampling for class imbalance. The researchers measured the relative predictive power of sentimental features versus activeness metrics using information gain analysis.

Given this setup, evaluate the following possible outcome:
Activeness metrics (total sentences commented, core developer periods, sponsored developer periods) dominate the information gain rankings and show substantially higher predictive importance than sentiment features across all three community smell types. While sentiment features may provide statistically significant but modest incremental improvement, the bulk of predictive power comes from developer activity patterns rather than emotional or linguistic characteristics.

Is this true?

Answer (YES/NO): NO